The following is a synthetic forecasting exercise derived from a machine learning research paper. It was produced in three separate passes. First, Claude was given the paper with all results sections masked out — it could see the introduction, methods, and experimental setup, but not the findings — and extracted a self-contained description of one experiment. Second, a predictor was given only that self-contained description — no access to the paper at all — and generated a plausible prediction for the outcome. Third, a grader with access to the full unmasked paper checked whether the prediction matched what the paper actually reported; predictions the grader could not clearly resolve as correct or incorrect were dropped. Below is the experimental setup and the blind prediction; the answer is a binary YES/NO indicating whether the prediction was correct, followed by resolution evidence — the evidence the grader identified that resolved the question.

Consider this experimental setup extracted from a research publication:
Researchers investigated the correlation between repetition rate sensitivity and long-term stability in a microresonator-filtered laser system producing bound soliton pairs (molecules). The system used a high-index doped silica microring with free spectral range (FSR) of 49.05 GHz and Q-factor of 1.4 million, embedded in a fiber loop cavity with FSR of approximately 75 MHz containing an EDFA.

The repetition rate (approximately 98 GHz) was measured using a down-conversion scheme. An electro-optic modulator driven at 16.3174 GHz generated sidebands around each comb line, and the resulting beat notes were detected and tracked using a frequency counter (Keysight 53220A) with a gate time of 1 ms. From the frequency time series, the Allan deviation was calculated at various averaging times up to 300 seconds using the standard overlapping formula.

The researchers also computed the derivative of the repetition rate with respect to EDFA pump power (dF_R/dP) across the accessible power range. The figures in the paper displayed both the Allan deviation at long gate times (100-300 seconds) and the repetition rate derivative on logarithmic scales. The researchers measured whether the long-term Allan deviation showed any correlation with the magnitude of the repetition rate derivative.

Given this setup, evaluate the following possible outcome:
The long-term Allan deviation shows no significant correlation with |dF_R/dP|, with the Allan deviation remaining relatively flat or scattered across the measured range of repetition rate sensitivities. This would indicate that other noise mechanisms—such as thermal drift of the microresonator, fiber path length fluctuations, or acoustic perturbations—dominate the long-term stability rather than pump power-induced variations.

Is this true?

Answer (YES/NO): NO